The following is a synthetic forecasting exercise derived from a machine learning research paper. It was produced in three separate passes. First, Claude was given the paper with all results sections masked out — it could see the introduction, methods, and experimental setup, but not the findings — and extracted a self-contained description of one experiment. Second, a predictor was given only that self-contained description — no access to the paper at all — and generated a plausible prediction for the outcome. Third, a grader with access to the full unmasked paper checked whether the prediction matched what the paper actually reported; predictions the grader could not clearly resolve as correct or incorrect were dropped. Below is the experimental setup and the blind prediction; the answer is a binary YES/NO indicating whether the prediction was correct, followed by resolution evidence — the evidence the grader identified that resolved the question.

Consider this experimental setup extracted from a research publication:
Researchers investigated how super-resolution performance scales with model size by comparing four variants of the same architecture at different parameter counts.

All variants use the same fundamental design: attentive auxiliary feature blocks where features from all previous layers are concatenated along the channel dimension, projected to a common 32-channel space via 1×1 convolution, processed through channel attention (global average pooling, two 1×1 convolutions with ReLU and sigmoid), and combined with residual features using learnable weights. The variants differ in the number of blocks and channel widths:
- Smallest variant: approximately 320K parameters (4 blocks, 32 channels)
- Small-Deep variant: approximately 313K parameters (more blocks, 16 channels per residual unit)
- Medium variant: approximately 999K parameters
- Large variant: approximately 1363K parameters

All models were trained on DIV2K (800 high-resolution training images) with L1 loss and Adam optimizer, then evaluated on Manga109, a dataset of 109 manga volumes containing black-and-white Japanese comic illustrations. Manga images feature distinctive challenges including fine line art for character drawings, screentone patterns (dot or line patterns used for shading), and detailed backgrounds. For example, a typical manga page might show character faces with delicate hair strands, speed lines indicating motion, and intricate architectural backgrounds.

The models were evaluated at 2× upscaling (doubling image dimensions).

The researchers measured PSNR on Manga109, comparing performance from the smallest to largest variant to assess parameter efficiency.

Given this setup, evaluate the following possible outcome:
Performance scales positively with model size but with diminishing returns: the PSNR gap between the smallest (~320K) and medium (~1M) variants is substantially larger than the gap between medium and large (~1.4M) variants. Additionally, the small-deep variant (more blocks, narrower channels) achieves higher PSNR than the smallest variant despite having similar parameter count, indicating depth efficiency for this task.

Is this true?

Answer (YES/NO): YES